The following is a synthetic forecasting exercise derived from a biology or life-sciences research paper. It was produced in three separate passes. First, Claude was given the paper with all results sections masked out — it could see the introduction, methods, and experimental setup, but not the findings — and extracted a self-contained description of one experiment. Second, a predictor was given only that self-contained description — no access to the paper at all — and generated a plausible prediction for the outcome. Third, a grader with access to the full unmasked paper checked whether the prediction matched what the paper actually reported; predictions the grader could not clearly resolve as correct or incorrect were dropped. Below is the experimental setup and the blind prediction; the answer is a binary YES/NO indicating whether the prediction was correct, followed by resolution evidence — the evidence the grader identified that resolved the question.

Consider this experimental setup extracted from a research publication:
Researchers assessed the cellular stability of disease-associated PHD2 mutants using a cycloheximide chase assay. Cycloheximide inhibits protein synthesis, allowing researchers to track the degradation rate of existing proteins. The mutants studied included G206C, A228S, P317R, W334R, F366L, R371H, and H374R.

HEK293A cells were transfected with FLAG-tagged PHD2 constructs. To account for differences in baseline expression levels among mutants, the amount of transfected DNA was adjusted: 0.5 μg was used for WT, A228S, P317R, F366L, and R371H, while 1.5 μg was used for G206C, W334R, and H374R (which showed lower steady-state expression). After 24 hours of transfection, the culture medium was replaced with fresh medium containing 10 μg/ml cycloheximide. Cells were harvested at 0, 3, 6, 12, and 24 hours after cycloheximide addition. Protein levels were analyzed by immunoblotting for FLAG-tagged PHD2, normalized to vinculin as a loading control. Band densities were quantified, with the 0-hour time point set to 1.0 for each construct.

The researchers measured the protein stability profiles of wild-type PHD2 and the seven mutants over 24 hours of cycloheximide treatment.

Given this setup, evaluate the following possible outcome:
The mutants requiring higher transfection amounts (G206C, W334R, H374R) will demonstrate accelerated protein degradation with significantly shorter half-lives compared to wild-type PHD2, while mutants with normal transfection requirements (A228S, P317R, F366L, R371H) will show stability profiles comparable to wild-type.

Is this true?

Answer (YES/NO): NO